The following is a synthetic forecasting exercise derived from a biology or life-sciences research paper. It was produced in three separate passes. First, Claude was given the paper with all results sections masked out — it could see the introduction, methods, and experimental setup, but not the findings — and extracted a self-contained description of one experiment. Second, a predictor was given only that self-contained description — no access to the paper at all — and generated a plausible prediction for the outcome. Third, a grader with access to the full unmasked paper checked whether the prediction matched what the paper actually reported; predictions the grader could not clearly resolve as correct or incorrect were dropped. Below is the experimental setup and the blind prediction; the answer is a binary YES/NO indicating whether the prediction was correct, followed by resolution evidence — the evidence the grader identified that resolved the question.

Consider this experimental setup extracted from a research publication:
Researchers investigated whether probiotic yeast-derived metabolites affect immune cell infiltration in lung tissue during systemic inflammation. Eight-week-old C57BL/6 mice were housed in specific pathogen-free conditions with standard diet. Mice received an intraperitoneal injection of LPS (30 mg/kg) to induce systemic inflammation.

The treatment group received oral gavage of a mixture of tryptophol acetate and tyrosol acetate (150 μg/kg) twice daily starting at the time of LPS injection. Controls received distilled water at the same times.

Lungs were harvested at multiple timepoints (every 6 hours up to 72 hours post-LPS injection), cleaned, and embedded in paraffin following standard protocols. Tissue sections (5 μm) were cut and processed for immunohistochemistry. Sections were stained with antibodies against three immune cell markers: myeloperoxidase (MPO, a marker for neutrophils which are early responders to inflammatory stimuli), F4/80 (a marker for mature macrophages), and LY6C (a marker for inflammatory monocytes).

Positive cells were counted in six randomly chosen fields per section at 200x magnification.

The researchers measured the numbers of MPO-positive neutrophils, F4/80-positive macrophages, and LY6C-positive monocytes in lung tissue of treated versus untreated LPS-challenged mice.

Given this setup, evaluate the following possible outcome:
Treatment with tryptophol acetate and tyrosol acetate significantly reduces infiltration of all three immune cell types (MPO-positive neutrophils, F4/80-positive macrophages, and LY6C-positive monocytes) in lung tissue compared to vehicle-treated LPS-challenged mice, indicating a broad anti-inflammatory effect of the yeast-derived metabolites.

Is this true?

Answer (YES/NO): NO